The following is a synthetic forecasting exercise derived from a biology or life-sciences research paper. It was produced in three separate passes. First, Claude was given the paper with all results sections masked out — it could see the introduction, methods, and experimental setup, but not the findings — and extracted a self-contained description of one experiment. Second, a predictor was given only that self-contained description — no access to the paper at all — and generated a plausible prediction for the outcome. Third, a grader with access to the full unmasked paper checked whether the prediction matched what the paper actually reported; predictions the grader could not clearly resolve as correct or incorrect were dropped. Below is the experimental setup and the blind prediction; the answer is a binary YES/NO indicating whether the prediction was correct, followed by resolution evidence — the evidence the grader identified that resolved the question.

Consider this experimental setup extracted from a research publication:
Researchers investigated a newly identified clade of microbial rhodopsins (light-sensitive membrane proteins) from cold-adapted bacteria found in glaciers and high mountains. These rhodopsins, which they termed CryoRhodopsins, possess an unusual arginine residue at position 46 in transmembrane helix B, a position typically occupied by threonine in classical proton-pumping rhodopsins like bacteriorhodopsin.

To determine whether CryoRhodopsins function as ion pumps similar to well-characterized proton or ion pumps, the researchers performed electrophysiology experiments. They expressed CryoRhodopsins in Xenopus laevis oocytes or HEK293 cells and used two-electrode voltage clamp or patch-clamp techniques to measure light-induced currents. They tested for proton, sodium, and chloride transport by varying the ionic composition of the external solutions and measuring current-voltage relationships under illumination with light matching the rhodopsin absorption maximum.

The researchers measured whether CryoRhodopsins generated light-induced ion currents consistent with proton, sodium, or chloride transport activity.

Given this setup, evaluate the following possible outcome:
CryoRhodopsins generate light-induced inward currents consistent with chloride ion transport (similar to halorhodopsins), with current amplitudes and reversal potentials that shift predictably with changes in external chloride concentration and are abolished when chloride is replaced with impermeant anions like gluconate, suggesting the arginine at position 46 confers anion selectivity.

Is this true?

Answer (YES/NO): NO